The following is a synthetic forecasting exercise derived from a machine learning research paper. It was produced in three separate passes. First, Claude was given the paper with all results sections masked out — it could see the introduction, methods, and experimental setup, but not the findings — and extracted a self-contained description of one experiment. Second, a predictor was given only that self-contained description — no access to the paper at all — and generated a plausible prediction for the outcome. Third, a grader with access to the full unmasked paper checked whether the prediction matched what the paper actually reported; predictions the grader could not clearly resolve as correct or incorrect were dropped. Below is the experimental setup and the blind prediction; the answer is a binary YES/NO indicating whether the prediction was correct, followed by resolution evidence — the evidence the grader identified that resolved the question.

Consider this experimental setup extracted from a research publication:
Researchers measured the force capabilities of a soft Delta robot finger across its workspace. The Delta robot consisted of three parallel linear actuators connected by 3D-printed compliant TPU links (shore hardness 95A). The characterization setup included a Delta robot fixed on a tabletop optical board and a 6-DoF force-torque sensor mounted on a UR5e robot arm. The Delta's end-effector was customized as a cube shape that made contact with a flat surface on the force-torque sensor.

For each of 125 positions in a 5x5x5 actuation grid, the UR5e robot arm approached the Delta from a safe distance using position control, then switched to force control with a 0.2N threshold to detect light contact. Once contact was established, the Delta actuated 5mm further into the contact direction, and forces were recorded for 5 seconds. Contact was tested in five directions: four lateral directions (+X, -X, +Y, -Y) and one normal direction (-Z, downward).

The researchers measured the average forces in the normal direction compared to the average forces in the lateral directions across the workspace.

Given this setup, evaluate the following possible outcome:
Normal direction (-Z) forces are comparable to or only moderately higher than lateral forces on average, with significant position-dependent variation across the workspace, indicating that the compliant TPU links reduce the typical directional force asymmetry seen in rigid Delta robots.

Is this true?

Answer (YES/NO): NO